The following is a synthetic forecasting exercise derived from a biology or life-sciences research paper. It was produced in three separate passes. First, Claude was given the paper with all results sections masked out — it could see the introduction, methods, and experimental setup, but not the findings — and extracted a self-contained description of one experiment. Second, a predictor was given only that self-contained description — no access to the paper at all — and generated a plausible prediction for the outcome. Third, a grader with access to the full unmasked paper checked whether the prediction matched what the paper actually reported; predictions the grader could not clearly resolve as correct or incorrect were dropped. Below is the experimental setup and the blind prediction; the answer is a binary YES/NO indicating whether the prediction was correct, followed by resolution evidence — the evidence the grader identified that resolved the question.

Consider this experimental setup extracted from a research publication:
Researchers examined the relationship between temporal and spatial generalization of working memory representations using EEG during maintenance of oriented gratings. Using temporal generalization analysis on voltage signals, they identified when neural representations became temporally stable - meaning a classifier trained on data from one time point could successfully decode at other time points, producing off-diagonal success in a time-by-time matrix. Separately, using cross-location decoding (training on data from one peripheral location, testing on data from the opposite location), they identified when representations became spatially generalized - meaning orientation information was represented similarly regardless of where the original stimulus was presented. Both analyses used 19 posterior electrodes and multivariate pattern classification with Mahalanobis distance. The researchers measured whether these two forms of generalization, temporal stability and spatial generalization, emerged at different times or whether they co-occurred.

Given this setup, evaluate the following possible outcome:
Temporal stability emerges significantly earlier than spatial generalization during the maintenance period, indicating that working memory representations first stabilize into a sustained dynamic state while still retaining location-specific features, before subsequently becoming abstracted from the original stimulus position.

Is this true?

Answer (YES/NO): NO